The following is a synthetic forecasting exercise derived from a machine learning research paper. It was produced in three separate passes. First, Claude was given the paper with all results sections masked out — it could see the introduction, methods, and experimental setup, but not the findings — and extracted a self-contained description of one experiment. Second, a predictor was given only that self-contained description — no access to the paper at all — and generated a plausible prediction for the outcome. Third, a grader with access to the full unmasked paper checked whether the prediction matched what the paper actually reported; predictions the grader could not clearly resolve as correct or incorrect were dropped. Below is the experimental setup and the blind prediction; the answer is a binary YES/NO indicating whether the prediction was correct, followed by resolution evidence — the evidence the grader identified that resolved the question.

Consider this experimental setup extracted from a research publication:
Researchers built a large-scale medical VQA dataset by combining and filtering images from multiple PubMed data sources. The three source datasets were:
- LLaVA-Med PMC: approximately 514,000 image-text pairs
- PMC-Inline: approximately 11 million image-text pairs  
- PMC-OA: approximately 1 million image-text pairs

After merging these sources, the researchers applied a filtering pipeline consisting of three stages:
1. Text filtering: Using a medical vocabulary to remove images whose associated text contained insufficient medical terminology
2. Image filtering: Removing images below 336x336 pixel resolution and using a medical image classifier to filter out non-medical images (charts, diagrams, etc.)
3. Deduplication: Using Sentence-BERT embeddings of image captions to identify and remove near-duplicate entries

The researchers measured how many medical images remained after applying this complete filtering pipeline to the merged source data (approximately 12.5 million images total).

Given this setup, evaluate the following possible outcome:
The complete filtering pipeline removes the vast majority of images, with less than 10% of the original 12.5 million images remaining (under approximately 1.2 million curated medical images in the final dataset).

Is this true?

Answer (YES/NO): YES